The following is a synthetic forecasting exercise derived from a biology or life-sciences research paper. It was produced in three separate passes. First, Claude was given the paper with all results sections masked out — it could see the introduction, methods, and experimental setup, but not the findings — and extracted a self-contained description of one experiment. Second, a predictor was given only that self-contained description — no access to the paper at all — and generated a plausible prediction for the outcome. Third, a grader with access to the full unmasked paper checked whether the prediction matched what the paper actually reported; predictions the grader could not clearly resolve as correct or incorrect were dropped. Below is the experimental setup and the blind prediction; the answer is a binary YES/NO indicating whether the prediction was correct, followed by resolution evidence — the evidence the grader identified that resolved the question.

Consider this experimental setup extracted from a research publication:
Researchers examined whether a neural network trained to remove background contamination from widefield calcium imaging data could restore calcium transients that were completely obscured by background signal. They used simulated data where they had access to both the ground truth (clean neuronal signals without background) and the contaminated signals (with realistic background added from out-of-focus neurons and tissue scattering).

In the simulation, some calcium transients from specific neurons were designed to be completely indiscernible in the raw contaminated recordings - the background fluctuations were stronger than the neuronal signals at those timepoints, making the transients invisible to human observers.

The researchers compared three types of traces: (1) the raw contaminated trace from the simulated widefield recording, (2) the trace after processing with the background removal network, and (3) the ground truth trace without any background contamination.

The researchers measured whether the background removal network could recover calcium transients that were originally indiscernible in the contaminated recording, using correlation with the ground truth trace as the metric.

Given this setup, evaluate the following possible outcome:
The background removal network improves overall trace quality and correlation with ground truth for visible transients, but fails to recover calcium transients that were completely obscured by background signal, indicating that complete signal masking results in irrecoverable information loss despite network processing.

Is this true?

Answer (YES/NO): NO